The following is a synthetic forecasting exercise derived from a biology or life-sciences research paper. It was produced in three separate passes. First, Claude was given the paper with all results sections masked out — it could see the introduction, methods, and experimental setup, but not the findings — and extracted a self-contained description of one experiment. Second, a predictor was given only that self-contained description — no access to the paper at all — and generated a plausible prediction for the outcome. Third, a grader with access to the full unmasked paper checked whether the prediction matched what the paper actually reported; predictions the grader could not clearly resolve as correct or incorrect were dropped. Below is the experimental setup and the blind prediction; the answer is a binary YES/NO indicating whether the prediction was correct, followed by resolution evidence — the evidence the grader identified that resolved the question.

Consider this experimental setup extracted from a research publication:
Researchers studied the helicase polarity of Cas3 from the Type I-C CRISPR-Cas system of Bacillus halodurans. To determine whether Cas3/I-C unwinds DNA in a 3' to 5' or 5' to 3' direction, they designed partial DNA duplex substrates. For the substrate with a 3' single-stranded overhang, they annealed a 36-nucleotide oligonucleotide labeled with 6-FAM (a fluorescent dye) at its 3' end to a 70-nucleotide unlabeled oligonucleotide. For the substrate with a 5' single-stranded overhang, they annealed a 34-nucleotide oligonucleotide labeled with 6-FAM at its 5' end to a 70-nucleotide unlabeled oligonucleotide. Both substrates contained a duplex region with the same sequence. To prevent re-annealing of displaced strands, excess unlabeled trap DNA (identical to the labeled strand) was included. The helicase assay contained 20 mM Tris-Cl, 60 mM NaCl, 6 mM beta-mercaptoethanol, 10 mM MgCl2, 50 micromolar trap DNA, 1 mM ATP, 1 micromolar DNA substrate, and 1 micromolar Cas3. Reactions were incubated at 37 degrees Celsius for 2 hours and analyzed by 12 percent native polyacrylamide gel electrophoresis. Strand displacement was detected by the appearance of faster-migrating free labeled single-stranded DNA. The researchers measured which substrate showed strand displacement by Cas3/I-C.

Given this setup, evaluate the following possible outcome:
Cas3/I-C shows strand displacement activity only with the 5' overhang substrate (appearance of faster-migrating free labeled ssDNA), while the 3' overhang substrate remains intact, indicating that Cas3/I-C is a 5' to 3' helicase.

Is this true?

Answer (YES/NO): NO